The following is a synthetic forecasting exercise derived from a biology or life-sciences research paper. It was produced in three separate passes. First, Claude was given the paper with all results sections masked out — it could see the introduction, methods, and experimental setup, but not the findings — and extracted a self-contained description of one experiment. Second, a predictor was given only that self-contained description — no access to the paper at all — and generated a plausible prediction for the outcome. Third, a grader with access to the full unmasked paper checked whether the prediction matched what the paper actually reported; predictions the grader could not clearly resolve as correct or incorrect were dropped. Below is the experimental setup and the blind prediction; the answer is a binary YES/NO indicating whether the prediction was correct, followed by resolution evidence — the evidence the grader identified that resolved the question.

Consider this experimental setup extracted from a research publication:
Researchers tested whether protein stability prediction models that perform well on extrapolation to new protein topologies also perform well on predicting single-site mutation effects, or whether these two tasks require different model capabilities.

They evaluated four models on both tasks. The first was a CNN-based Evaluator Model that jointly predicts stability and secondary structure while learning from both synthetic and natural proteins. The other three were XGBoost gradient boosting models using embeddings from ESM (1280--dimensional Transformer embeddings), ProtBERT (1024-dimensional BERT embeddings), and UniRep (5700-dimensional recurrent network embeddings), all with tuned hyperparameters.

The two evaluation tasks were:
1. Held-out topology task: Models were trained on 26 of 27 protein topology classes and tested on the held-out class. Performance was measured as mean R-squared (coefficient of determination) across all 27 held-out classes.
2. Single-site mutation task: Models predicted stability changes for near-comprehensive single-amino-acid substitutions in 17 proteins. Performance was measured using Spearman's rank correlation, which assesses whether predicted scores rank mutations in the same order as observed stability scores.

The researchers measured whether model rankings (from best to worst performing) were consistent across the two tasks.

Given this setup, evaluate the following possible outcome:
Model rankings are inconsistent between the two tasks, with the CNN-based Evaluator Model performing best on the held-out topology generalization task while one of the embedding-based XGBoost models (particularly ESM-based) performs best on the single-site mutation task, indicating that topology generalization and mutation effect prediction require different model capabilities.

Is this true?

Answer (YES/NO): NO